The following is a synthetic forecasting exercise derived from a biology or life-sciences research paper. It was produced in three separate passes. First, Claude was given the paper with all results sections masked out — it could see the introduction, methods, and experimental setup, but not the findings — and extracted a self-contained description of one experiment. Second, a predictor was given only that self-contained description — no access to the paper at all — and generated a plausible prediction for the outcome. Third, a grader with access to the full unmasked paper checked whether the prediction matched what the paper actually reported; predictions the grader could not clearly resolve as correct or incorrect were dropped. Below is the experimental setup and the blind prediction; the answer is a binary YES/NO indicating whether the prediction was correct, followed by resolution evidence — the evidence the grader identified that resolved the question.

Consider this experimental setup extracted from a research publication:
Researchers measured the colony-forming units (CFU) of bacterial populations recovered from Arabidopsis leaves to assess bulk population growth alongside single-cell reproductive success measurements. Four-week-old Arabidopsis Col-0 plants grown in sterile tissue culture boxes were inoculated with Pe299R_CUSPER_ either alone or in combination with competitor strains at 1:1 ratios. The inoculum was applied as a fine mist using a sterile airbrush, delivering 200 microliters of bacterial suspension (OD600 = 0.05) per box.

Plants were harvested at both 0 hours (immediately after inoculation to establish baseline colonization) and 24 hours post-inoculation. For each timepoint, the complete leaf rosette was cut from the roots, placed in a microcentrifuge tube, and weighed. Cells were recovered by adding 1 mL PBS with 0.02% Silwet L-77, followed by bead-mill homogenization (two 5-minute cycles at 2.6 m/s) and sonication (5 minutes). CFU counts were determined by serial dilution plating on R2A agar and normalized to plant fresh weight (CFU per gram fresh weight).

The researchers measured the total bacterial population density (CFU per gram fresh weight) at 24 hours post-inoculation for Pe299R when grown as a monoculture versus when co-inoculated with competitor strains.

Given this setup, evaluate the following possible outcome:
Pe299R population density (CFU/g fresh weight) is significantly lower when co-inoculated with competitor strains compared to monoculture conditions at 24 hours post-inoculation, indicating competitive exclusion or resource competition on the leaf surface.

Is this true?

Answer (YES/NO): NO